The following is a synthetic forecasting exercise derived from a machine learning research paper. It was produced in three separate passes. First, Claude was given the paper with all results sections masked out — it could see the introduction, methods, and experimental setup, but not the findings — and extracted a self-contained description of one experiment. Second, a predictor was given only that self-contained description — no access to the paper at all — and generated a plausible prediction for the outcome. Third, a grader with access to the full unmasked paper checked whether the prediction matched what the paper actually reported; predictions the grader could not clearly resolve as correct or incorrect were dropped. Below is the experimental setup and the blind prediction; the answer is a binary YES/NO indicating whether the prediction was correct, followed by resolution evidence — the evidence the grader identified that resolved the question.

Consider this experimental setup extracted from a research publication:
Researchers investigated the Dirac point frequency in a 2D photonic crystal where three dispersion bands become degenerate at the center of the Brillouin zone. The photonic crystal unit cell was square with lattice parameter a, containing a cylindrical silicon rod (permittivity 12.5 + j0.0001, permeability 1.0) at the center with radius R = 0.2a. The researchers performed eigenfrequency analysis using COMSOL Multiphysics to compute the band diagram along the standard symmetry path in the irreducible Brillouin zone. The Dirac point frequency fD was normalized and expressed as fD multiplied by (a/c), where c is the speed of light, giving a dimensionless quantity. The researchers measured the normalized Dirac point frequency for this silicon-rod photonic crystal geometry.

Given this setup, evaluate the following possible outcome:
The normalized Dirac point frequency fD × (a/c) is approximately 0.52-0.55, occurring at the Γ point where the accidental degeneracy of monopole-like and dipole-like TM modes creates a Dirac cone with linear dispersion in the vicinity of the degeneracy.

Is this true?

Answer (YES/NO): NO